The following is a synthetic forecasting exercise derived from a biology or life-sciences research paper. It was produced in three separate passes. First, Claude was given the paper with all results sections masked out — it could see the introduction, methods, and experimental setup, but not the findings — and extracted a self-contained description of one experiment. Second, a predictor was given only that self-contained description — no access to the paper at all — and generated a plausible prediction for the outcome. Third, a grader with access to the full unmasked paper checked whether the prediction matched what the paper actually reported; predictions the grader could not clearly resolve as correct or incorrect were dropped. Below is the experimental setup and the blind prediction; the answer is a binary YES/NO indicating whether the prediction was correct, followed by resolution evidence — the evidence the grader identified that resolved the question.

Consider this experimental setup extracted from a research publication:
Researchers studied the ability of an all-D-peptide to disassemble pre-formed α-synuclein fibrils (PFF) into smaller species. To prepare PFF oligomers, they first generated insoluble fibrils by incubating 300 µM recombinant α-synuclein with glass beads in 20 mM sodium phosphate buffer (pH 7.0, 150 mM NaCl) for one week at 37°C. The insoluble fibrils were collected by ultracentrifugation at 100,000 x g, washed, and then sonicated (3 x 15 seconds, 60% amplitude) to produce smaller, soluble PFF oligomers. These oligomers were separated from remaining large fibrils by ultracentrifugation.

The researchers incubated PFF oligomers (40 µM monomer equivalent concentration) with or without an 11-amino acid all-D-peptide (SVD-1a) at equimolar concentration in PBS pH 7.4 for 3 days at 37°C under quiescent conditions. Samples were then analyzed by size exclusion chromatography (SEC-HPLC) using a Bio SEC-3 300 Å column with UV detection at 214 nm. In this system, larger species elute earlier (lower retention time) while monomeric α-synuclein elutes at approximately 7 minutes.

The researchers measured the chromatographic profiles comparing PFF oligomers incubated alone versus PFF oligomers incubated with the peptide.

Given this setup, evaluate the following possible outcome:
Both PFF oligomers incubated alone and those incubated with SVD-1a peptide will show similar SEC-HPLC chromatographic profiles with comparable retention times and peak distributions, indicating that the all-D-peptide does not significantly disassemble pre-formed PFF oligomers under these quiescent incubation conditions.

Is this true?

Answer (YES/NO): NO